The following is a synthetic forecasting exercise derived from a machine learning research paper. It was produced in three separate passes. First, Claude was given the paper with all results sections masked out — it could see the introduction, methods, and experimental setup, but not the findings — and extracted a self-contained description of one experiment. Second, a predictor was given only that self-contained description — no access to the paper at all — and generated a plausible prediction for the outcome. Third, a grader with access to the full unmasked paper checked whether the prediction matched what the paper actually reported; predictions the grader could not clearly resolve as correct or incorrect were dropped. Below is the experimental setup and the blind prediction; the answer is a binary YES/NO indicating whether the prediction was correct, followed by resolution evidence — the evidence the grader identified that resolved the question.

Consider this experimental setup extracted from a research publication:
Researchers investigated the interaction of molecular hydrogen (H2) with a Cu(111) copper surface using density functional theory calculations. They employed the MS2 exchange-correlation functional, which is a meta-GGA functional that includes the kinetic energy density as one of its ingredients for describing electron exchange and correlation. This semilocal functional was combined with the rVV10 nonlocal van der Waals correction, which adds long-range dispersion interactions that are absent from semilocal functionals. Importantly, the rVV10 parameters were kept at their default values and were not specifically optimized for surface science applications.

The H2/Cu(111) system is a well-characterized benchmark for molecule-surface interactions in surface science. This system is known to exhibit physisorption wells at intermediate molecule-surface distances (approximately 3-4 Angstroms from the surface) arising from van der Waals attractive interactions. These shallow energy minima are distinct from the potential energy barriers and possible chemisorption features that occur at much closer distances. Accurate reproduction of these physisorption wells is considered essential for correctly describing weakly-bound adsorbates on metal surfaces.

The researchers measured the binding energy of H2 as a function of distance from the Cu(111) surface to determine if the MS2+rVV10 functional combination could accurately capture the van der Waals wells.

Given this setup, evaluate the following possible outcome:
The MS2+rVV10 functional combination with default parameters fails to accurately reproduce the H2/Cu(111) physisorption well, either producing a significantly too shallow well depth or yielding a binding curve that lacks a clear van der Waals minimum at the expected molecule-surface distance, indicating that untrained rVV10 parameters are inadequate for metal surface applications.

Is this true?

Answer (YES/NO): YES